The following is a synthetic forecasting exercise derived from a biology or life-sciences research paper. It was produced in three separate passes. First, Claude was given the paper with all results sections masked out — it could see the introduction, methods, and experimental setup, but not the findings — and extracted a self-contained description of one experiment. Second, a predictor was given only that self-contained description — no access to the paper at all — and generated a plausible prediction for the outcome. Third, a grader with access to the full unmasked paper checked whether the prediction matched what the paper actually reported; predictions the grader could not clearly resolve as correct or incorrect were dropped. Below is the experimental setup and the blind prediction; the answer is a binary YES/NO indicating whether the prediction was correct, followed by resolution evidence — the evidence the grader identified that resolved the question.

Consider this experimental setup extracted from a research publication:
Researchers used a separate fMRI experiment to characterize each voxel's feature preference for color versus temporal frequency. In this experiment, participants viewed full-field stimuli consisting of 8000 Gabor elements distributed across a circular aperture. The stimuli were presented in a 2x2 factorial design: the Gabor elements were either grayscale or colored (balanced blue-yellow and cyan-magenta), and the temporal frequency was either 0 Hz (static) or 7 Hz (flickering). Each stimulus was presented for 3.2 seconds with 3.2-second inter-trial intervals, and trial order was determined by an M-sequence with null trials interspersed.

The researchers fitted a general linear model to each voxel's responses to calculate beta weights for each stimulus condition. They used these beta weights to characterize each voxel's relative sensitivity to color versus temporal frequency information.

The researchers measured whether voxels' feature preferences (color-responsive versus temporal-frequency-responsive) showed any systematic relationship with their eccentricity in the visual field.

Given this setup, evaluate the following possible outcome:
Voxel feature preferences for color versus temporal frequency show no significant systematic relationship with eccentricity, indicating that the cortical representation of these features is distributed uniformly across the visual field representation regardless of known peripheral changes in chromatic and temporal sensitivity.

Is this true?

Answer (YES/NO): NO